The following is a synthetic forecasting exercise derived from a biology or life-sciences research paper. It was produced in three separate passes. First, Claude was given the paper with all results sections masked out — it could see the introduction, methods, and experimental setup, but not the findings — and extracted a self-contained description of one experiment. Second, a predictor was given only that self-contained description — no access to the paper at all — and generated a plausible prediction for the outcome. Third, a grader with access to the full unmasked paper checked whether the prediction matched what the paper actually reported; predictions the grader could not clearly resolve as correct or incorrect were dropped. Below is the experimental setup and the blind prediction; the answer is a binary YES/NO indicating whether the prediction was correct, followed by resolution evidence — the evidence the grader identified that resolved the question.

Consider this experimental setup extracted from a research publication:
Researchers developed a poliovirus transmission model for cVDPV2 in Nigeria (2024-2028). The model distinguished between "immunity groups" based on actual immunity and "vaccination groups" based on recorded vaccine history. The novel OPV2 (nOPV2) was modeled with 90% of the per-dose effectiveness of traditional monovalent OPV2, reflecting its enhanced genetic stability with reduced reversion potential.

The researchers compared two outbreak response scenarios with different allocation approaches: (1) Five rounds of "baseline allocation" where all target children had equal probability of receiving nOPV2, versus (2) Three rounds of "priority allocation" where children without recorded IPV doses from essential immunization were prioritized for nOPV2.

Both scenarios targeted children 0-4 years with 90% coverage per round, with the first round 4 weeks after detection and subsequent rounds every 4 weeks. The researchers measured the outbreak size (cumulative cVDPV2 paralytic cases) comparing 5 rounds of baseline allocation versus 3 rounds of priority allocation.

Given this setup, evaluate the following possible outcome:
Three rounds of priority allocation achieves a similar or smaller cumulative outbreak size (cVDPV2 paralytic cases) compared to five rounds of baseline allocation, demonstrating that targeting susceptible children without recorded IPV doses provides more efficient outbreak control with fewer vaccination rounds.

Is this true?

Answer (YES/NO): NO